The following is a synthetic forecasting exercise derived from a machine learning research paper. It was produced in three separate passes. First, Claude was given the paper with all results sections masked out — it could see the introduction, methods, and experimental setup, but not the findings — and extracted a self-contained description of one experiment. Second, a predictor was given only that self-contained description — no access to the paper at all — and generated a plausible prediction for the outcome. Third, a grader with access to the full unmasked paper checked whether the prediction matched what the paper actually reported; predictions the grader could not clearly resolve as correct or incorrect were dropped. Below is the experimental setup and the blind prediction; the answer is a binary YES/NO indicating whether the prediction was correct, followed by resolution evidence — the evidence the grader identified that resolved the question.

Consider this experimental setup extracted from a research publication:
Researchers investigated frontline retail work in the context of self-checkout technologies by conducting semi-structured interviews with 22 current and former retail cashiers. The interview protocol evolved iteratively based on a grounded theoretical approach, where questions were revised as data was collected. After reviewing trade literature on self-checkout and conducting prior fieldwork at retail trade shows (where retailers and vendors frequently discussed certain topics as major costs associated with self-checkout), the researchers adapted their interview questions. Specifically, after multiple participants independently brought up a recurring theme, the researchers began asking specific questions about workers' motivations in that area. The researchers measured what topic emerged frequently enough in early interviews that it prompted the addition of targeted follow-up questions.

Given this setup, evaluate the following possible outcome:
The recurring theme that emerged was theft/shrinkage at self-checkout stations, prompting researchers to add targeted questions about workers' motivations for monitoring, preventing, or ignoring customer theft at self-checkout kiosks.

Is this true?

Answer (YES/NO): YES